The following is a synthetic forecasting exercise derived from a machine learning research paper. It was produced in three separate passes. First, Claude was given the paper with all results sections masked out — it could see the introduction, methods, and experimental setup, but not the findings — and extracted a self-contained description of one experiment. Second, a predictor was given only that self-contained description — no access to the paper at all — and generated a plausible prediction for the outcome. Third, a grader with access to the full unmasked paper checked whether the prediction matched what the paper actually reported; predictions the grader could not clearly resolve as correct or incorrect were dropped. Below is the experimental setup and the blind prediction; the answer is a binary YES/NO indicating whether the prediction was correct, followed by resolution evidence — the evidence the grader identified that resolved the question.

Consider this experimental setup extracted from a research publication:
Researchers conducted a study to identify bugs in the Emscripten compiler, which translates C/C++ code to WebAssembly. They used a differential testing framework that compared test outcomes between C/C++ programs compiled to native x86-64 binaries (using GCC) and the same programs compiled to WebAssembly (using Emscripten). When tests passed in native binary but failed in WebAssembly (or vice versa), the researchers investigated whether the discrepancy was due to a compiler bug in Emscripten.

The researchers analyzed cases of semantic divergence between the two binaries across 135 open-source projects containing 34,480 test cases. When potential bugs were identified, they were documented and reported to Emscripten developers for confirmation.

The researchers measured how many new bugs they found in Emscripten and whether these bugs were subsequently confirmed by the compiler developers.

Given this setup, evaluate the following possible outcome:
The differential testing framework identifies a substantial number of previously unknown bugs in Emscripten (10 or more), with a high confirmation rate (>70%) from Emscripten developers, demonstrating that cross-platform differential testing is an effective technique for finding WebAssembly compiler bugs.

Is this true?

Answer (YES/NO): YES